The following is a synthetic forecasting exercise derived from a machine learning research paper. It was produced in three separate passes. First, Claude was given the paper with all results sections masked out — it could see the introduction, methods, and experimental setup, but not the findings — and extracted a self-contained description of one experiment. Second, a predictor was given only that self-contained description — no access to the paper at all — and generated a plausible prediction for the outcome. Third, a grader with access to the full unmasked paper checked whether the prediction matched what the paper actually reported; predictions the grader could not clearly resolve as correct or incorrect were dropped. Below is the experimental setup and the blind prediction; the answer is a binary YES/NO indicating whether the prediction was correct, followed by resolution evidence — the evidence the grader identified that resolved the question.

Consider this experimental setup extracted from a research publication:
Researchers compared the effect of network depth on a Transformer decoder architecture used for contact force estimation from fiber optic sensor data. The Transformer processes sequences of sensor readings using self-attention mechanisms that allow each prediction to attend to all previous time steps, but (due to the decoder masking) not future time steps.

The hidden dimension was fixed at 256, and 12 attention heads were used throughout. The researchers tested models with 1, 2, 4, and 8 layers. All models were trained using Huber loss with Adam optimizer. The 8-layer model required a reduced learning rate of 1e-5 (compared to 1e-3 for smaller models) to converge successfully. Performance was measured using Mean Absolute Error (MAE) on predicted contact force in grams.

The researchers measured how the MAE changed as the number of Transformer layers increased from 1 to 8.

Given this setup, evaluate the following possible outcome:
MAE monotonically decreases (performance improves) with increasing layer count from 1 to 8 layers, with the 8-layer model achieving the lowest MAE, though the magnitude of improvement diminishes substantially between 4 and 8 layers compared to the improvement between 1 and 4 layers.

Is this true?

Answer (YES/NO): NO